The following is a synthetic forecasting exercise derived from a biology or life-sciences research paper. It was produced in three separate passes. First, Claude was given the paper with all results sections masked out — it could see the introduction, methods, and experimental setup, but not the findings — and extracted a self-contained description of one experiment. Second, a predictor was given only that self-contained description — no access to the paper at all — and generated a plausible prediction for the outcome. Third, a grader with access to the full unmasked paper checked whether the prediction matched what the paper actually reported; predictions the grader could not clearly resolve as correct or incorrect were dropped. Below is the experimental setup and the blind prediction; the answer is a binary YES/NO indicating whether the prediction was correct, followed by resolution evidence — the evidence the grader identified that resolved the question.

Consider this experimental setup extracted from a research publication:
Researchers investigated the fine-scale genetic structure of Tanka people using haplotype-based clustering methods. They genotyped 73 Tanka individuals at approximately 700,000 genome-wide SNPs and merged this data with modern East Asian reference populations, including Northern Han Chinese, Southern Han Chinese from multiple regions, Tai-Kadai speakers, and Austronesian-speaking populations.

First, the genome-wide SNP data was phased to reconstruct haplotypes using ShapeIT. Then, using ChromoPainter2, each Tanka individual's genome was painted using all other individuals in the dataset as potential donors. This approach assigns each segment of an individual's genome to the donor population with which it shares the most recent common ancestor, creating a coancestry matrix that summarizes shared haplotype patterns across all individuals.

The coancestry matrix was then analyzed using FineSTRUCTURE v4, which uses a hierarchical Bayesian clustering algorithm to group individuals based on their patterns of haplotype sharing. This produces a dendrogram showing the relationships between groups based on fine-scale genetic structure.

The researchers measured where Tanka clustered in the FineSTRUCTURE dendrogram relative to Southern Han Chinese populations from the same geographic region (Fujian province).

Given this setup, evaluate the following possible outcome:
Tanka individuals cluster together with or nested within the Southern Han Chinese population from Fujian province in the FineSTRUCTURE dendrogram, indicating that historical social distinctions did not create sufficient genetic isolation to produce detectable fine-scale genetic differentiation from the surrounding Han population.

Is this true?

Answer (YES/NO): NO